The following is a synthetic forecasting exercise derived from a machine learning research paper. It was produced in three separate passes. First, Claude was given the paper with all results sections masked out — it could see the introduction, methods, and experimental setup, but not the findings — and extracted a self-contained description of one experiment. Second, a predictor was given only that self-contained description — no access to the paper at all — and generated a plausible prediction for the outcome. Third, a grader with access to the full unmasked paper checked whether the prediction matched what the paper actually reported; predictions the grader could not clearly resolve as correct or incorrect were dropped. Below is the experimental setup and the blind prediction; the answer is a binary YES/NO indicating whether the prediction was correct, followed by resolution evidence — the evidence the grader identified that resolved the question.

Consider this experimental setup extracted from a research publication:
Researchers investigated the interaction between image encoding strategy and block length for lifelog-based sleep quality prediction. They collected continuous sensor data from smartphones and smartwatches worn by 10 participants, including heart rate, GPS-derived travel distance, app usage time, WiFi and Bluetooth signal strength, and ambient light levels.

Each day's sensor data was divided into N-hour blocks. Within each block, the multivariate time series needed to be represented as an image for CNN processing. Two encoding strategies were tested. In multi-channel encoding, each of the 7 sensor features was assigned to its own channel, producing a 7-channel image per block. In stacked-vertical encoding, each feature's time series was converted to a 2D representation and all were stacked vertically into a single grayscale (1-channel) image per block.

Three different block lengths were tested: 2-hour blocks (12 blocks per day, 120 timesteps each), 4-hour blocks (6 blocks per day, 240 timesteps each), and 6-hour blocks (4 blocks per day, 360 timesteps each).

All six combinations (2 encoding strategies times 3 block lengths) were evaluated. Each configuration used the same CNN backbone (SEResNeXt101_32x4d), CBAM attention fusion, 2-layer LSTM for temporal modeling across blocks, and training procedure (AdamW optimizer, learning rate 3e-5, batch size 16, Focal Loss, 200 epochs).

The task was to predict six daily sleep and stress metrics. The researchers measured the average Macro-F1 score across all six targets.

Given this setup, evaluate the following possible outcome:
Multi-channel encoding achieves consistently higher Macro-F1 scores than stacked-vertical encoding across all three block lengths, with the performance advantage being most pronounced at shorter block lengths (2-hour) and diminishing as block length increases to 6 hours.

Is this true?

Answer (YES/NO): NO